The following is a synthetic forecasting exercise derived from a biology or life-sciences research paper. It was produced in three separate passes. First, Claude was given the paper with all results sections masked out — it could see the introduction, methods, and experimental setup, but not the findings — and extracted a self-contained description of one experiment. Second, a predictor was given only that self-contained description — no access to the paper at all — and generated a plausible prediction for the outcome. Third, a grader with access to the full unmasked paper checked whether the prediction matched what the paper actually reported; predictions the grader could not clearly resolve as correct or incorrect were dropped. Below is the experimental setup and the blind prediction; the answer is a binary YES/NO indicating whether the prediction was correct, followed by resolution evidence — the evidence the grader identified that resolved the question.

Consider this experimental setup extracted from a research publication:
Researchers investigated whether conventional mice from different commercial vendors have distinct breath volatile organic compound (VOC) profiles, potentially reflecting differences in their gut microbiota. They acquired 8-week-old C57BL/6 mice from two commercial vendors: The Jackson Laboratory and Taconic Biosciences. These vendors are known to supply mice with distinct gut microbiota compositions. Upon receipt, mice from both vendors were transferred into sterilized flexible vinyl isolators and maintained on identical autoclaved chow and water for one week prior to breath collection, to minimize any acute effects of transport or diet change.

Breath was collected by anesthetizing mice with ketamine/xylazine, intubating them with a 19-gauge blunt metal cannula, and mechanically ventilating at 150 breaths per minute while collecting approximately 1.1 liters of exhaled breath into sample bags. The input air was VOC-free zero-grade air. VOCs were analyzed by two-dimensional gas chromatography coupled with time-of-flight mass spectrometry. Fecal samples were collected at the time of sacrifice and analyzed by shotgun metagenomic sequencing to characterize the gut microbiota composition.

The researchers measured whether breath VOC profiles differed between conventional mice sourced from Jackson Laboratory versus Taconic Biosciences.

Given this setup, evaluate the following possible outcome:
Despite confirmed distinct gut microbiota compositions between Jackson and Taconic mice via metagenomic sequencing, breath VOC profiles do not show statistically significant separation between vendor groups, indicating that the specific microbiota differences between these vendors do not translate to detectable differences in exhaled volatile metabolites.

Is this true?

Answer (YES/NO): NO